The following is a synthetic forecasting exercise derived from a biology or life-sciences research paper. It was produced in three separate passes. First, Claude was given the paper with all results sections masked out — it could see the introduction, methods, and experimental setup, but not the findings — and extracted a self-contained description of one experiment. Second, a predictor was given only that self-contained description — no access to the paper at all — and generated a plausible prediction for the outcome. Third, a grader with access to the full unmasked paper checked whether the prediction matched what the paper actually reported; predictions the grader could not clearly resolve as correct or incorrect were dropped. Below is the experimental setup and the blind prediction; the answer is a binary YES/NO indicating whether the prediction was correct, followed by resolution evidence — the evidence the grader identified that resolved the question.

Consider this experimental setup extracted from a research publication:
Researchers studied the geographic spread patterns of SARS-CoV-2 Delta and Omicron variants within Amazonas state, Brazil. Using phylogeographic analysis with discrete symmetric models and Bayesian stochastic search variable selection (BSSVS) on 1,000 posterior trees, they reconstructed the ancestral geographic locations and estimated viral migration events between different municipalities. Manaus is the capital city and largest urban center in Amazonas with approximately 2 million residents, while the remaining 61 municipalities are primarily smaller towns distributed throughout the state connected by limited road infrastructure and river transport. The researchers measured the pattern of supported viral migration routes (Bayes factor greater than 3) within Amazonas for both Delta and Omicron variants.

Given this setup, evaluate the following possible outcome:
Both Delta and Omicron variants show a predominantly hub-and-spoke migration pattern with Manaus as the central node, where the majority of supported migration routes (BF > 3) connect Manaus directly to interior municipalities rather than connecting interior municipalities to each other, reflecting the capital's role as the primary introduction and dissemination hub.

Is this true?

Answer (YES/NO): YES